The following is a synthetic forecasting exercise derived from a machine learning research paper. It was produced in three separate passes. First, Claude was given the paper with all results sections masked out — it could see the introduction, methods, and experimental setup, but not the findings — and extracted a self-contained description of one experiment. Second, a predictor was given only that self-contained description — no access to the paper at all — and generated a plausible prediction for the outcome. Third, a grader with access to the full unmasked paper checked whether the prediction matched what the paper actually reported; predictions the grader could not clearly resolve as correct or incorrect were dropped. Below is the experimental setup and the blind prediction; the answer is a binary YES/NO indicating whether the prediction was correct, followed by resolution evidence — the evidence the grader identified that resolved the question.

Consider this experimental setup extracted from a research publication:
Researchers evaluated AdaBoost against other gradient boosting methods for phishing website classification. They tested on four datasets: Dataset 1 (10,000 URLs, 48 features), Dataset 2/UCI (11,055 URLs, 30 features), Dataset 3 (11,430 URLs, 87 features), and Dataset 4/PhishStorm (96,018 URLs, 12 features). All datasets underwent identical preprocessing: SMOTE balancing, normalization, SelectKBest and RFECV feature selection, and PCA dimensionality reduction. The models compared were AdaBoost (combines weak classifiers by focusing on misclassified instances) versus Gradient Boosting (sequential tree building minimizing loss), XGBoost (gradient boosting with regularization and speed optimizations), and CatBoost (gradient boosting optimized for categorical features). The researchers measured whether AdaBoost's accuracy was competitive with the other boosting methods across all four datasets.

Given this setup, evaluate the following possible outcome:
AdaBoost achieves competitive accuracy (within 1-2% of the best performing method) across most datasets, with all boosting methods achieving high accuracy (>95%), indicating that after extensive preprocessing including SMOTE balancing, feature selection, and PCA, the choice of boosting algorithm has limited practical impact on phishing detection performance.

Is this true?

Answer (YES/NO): NO